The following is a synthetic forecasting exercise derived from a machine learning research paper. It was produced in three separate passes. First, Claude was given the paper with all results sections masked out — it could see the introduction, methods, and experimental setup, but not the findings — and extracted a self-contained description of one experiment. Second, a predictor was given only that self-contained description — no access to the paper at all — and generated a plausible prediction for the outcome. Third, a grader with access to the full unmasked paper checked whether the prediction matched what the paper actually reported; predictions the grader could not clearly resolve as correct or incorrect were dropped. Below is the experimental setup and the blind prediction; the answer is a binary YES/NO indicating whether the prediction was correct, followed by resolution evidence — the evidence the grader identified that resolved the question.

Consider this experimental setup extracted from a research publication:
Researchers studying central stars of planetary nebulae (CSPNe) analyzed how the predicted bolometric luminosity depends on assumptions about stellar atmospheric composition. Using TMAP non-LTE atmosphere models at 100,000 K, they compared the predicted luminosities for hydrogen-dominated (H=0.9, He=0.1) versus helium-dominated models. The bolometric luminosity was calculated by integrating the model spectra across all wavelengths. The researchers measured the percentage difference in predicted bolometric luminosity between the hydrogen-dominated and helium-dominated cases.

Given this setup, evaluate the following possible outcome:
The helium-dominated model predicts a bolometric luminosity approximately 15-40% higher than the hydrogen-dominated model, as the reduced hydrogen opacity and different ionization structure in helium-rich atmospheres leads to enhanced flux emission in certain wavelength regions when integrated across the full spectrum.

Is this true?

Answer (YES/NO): NO